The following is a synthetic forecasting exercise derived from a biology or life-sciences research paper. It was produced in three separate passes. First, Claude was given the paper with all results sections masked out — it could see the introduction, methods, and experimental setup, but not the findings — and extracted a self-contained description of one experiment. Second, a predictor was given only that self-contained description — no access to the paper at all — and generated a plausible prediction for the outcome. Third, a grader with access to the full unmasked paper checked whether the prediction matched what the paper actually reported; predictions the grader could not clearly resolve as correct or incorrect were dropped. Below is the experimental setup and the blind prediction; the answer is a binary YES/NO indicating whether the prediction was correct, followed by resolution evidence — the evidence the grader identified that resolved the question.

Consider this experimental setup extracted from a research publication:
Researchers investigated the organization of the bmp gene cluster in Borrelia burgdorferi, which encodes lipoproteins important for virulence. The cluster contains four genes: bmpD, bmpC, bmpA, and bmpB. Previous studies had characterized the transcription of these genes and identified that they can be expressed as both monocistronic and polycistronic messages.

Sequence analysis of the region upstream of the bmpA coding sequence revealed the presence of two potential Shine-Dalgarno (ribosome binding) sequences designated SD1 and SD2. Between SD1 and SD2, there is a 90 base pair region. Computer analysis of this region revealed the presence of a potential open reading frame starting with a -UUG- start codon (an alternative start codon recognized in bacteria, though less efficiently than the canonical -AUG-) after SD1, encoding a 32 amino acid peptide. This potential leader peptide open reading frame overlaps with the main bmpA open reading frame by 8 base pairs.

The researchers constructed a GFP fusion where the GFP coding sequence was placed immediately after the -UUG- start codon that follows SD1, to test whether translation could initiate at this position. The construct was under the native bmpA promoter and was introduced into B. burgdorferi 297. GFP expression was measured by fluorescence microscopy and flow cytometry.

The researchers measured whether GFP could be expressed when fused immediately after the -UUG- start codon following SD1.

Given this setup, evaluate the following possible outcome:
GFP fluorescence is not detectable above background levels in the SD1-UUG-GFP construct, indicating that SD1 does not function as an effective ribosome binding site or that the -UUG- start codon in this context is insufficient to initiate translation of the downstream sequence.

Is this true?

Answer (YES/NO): NO